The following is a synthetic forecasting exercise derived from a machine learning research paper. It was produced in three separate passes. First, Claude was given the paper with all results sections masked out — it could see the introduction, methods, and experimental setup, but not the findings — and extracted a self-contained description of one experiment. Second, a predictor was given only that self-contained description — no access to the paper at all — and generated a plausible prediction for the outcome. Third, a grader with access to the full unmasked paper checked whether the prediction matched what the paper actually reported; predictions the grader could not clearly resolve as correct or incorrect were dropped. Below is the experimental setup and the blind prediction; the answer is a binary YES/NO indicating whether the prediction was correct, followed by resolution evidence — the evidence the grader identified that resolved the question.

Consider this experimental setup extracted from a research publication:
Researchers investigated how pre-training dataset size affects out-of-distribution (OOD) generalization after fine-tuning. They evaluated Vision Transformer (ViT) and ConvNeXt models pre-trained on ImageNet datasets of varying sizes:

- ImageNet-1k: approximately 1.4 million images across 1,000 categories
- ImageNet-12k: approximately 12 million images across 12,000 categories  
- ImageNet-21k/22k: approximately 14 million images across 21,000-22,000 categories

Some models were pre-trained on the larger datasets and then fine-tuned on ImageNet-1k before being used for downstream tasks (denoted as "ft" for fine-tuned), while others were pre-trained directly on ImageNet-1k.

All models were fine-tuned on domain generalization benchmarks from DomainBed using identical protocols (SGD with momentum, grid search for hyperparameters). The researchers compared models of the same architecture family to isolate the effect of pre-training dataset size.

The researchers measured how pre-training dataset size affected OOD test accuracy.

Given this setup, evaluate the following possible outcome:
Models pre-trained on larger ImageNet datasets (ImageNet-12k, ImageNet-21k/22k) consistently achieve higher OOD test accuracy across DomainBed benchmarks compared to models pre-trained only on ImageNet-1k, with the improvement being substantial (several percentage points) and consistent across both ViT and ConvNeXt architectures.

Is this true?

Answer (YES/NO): YES